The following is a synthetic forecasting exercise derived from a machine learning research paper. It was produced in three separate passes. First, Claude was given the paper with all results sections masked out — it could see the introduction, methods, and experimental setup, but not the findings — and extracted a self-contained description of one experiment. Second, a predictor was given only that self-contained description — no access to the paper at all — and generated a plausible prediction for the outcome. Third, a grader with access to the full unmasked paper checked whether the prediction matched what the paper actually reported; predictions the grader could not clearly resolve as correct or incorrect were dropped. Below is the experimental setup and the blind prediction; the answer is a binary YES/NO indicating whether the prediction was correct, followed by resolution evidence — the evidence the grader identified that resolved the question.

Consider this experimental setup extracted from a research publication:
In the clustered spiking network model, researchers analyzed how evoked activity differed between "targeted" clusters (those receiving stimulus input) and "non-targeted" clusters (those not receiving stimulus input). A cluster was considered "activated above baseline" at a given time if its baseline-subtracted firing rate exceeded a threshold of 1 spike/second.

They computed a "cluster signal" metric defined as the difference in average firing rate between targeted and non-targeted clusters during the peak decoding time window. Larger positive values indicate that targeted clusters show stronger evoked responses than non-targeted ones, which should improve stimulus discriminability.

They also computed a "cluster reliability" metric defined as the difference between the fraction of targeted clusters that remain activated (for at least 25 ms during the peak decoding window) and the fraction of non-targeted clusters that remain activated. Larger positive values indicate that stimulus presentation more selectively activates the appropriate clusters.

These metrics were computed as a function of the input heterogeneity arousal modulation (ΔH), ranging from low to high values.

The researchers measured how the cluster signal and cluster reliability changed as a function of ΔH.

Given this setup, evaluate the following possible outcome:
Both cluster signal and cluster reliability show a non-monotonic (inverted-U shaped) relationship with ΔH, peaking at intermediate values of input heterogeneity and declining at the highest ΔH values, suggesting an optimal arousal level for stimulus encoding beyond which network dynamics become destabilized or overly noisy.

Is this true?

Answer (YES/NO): NO